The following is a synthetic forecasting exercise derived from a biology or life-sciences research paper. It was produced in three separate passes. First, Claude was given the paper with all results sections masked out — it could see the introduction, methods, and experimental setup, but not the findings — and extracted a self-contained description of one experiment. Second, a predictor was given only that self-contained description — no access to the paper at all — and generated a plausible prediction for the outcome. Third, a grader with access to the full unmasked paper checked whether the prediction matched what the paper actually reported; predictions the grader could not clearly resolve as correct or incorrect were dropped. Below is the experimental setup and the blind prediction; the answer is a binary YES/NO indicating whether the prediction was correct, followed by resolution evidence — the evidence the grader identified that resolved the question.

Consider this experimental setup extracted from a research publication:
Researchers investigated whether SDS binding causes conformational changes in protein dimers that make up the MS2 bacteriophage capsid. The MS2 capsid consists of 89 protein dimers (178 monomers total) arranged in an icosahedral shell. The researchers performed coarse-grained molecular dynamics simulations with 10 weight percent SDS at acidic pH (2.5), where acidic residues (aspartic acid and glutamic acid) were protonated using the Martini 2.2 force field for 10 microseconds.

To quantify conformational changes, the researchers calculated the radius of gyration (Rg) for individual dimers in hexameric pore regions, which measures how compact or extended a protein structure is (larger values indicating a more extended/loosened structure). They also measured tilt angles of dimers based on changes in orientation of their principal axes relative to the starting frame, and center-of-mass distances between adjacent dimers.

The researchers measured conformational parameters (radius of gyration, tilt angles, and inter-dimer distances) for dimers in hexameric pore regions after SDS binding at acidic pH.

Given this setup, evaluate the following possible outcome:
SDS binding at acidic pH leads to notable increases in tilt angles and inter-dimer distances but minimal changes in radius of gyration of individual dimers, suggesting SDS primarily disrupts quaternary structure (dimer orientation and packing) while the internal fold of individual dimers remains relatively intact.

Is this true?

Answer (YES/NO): NO